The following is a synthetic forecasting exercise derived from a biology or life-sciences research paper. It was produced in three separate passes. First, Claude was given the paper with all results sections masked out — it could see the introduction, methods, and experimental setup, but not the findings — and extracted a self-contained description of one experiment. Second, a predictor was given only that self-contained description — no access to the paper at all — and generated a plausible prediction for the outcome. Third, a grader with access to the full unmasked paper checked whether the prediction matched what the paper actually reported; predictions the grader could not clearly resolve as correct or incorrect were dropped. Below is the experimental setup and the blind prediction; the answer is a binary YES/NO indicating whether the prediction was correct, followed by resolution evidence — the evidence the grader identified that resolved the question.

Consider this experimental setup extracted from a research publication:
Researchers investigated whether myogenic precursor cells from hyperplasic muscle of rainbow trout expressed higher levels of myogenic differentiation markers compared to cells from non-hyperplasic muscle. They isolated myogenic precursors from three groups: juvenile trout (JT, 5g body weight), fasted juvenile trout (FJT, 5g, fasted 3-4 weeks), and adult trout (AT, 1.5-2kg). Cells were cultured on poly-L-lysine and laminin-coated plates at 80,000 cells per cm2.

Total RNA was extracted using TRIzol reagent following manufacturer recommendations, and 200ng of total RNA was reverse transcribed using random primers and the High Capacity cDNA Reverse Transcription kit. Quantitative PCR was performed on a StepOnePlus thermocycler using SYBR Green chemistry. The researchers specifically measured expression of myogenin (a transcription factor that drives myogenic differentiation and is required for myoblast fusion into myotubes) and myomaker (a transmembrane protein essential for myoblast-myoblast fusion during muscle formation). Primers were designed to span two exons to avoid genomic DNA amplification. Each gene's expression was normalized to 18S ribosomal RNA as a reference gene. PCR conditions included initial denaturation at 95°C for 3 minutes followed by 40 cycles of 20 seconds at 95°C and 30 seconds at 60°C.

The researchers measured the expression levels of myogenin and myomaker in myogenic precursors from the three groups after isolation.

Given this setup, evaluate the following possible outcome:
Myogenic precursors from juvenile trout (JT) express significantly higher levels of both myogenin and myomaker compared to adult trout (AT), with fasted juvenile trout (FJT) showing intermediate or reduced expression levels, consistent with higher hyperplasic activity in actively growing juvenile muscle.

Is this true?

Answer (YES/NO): YES